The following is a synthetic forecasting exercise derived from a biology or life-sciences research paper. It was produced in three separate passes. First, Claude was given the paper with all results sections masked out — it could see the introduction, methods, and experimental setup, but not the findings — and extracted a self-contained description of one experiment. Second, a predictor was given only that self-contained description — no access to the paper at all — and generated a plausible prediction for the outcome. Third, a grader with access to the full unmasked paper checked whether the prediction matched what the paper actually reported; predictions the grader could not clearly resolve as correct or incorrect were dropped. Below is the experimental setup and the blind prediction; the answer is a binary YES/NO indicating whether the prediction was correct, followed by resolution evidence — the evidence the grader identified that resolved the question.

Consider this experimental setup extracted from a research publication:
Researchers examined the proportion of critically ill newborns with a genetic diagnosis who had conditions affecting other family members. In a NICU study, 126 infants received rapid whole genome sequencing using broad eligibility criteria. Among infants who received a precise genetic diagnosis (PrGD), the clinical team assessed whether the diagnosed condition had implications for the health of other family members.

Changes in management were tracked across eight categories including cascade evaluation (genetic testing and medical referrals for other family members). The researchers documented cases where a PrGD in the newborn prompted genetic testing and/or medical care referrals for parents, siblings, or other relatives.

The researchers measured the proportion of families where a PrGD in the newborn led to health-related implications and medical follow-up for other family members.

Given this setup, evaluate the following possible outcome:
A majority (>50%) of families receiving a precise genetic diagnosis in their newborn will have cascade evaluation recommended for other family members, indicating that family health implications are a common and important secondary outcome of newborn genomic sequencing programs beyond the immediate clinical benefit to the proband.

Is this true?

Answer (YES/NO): NO